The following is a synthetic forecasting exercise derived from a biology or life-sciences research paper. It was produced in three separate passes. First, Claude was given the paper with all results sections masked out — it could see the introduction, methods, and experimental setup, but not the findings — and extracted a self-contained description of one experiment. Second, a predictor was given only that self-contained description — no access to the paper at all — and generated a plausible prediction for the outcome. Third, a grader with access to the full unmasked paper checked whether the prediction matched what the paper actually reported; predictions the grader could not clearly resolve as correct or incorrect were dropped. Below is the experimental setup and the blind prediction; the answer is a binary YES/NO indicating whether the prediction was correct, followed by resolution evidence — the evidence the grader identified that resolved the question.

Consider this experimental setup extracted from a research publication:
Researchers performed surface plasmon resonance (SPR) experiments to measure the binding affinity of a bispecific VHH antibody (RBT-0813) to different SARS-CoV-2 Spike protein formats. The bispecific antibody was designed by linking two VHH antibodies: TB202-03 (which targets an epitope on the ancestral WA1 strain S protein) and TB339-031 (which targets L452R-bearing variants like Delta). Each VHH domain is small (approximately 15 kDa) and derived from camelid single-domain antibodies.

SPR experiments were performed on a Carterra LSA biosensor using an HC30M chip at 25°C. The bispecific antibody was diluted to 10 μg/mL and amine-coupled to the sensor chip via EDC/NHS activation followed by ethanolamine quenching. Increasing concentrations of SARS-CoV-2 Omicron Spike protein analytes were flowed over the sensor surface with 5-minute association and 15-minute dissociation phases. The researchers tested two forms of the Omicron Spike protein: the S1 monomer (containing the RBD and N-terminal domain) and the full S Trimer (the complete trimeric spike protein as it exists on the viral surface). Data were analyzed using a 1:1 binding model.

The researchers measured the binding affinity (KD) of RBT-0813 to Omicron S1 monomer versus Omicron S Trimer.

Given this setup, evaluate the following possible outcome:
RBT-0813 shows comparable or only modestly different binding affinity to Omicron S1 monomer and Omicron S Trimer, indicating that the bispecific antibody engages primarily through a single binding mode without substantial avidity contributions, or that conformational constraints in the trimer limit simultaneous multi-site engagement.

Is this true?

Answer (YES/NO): NO